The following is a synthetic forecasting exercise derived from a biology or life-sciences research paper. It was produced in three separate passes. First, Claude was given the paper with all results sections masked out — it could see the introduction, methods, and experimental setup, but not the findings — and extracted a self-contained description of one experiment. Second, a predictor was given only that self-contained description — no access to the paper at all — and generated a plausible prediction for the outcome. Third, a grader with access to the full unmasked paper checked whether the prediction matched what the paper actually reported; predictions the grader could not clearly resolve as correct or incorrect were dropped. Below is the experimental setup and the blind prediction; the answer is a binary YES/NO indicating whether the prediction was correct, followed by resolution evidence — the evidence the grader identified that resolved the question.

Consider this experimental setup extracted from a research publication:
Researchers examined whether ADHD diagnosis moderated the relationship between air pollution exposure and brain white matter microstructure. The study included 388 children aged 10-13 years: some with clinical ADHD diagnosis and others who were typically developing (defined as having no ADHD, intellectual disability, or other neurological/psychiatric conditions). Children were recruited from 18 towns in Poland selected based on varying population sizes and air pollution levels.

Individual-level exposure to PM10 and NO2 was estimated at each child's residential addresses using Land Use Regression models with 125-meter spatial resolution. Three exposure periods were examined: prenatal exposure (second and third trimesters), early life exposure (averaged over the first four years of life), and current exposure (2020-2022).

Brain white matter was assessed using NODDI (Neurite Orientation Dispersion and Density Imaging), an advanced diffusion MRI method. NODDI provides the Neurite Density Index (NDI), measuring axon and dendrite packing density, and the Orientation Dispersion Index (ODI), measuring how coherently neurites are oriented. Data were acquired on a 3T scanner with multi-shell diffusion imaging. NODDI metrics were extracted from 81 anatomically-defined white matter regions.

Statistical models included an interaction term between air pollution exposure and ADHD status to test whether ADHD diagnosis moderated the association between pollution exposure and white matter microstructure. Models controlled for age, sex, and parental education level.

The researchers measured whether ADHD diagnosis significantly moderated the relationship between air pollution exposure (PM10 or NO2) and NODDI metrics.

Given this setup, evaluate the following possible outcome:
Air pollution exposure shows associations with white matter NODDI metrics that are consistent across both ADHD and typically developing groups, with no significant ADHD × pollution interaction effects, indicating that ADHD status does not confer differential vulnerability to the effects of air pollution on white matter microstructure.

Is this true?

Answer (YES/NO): NO